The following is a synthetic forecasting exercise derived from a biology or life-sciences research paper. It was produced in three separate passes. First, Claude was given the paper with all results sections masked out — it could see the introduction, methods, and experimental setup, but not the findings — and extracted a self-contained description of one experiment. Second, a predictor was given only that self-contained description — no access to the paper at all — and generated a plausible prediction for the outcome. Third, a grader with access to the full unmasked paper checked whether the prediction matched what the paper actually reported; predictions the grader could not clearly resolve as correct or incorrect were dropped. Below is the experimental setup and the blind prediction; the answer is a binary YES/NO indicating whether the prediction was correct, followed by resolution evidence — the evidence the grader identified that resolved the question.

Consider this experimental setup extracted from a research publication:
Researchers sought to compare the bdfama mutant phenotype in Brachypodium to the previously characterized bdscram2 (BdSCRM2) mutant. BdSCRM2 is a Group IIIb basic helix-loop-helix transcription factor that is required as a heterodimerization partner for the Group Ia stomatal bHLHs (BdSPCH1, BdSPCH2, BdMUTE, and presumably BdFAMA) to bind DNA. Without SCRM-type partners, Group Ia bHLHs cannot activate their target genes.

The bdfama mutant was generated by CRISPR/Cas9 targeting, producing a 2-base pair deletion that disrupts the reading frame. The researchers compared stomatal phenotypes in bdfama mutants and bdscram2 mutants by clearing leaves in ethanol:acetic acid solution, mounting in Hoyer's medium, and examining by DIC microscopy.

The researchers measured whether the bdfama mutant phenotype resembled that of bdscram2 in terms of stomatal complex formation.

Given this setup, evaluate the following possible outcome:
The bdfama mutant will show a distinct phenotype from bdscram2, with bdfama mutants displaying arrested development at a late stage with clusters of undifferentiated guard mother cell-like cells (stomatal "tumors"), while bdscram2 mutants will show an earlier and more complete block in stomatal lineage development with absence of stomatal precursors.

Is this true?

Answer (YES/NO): NO